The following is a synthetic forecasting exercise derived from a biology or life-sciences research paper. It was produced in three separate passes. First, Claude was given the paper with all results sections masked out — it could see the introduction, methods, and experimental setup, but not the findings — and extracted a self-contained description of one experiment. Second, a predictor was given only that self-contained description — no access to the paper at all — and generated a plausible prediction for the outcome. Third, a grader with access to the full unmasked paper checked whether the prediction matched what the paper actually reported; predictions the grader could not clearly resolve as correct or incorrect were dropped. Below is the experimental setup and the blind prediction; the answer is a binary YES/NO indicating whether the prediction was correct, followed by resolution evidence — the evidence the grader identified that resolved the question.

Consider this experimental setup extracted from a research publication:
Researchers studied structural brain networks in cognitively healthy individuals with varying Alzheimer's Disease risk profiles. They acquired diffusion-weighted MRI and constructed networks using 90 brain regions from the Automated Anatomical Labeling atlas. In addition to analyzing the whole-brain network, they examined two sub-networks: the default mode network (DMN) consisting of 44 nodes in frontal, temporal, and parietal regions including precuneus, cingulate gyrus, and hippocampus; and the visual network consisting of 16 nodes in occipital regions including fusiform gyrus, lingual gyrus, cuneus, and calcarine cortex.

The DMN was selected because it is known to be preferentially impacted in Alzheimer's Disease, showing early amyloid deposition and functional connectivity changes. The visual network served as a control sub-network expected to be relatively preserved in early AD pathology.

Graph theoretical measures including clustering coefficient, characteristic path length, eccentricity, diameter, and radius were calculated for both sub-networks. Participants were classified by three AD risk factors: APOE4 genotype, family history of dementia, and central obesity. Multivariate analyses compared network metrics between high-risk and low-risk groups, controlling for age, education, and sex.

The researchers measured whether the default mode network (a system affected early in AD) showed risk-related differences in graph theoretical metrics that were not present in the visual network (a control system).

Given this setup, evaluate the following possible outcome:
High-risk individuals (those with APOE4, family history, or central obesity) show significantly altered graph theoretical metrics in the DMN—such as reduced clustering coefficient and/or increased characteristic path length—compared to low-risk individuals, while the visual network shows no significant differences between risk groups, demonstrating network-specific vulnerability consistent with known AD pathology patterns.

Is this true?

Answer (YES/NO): NO